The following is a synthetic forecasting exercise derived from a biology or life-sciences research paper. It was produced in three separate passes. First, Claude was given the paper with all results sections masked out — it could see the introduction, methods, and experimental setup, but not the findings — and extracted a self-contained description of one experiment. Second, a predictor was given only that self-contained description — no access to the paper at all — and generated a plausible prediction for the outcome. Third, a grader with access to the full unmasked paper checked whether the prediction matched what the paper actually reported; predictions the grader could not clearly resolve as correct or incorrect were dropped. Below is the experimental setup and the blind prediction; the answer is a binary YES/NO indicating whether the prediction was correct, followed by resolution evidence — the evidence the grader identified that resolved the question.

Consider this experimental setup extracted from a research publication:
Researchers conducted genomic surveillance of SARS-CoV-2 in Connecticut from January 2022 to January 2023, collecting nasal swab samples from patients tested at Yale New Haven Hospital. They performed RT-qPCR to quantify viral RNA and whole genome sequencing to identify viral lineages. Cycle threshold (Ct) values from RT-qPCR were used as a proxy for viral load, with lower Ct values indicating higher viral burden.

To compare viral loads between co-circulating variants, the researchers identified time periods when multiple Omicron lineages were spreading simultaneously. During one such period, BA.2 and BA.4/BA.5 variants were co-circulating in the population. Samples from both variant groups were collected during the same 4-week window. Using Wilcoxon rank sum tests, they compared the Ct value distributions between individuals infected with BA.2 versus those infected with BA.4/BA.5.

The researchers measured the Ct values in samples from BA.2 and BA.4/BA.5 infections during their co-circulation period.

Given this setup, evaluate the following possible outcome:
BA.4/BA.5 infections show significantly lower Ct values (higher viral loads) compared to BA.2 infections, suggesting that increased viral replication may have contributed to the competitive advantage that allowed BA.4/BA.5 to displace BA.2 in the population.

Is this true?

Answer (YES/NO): NO